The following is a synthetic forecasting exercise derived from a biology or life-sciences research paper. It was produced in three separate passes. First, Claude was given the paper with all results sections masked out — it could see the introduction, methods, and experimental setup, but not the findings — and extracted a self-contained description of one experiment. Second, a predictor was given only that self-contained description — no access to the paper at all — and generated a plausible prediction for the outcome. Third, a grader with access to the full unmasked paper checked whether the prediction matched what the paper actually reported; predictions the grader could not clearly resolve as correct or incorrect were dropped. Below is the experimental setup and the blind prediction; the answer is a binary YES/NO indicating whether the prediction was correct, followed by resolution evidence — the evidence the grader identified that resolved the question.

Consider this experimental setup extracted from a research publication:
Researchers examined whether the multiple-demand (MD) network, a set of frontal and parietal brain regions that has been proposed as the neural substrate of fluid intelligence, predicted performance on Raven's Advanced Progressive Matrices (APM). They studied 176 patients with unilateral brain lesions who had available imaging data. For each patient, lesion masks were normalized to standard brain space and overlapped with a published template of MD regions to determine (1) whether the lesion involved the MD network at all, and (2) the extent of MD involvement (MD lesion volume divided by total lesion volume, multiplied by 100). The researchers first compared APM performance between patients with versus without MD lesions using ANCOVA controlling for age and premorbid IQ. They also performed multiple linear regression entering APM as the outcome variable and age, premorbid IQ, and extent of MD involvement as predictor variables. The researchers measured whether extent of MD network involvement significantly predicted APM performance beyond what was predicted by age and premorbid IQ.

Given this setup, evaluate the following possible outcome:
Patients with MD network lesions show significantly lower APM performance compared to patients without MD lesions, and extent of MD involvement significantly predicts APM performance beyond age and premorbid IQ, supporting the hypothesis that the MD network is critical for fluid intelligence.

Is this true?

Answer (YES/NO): NO